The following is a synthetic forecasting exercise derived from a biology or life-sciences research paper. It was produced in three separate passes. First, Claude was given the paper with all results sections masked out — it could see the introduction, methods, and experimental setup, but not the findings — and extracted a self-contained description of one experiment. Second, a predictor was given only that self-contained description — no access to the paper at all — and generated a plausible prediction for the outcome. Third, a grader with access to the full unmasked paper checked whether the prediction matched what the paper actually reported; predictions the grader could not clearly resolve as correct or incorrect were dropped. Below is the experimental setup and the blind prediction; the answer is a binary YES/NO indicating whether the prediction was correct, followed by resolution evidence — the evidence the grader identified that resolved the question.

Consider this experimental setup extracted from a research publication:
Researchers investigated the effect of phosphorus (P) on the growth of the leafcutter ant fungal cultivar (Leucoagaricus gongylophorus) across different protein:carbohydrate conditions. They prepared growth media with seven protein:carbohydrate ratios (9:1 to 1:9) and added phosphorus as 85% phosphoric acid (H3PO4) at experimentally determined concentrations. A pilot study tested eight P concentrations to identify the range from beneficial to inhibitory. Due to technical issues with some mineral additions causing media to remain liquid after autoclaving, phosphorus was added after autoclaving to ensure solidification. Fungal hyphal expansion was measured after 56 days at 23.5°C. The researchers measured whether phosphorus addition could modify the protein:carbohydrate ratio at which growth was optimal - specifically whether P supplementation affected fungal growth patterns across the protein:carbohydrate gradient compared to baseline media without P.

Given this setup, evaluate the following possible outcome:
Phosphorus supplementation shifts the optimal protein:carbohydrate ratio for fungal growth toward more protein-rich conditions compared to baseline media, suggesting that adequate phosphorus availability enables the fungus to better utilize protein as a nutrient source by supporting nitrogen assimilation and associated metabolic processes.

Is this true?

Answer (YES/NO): YES